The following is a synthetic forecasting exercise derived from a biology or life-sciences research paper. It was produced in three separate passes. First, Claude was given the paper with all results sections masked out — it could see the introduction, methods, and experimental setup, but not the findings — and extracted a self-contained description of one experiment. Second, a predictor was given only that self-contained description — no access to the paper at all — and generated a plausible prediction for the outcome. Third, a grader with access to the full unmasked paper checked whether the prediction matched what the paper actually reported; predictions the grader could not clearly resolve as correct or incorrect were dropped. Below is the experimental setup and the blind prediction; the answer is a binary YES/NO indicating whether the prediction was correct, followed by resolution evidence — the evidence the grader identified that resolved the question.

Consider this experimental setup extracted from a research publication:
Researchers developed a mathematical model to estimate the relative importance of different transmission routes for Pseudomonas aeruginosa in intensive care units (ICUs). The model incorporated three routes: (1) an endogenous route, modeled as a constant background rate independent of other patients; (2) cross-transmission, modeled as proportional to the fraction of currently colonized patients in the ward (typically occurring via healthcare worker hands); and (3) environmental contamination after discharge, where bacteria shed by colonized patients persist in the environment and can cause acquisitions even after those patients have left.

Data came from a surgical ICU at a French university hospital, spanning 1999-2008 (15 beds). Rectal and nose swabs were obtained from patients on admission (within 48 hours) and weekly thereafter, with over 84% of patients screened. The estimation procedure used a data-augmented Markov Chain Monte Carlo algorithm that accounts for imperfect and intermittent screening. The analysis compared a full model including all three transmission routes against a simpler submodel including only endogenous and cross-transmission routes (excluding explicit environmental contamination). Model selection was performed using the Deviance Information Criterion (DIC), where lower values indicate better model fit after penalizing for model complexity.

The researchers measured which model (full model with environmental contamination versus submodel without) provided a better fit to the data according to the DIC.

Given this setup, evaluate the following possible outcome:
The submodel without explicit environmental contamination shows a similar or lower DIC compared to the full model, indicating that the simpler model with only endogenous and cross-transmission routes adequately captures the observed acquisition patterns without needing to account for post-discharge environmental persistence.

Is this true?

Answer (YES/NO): NO